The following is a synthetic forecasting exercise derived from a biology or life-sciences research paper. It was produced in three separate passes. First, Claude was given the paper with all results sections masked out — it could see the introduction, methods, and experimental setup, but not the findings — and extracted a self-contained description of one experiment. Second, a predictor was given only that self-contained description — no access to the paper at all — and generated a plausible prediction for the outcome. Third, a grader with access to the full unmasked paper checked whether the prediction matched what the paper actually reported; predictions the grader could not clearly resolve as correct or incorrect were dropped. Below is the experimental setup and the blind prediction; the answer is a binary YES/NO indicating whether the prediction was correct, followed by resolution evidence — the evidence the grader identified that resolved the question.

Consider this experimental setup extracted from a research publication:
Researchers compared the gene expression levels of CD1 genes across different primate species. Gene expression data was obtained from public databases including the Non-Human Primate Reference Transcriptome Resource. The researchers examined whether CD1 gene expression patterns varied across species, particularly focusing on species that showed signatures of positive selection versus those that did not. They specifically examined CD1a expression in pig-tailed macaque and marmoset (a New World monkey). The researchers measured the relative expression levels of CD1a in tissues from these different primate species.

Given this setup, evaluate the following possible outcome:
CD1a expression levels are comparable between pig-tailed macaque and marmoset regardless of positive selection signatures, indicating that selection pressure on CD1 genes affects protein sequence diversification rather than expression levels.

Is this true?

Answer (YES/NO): NO